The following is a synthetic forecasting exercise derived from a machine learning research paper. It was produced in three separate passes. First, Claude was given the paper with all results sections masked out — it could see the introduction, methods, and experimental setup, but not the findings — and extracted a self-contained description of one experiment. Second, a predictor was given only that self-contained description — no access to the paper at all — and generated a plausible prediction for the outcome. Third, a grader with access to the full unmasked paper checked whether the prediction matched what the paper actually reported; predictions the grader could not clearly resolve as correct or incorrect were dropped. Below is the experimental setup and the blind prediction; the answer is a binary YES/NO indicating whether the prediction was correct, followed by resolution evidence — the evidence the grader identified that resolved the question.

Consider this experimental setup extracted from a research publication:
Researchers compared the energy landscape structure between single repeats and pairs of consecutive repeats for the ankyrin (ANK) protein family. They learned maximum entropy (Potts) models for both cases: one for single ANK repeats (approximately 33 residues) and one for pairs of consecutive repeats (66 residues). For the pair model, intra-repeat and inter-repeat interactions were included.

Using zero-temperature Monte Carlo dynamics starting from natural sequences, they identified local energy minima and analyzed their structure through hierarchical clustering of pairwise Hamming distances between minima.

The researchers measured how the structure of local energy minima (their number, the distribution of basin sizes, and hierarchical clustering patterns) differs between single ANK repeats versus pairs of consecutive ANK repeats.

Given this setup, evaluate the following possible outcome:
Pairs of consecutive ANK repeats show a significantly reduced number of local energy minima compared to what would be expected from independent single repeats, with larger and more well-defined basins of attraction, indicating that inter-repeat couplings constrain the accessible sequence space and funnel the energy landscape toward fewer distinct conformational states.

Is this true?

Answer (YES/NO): YES